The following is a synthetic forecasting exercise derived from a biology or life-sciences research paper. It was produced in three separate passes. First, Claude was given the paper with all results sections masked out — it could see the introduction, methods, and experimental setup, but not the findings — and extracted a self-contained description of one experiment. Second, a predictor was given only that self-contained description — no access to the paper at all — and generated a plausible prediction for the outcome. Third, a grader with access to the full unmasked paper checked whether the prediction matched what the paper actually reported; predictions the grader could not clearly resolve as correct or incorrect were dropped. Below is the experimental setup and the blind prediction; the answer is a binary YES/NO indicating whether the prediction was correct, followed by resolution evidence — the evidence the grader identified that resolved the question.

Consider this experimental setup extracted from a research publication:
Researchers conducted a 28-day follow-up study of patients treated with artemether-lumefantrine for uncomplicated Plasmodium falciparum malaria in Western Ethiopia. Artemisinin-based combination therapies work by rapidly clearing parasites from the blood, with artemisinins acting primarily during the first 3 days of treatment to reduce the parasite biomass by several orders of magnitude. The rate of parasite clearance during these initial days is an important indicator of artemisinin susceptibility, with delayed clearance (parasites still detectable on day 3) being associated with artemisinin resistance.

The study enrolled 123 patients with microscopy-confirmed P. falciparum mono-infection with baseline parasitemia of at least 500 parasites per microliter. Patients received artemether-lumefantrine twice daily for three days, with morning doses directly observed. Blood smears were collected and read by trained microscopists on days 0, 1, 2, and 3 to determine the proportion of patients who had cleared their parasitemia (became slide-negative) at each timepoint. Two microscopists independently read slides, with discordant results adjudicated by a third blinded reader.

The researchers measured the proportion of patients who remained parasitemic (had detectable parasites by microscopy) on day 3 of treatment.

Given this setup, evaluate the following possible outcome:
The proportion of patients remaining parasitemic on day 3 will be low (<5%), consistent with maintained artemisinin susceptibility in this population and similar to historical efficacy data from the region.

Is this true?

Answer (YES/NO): NO